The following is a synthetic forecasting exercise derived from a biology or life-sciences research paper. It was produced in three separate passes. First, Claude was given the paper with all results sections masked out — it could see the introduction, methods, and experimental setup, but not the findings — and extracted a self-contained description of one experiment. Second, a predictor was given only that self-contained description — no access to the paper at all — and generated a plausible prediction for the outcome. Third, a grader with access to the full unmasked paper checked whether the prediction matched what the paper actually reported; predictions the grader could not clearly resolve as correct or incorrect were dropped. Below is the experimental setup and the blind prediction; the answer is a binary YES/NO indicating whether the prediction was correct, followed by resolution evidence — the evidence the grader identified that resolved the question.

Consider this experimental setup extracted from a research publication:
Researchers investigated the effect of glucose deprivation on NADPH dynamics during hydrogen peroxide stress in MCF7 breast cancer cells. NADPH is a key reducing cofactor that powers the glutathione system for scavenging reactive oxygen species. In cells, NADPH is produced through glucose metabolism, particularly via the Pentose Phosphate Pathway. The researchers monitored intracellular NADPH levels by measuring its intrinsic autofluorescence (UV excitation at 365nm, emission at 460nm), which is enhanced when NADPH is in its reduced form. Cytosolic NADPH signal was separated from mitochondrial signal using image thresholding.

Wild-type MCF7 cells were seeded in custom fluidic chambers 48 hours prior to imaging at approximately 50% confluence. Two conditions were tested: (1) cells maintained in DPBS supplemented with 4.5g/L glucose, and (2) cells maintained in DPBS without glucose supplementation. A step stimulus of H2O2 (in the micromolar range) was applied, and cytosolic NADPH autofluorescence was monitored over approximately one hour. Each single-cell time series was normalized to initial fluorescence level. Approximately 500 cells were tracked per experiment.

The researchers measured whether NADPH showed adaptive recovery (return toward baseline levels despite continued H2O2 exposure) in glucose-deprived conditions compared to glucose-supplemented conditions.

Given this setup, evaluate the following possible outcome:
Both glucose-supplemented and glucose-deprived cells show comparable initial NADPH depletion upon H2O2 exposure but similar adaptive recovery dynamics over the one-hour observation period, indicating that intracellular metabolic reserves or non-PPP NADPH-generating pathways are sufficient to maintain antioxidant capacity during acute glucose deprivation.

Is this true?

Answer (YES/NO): NO